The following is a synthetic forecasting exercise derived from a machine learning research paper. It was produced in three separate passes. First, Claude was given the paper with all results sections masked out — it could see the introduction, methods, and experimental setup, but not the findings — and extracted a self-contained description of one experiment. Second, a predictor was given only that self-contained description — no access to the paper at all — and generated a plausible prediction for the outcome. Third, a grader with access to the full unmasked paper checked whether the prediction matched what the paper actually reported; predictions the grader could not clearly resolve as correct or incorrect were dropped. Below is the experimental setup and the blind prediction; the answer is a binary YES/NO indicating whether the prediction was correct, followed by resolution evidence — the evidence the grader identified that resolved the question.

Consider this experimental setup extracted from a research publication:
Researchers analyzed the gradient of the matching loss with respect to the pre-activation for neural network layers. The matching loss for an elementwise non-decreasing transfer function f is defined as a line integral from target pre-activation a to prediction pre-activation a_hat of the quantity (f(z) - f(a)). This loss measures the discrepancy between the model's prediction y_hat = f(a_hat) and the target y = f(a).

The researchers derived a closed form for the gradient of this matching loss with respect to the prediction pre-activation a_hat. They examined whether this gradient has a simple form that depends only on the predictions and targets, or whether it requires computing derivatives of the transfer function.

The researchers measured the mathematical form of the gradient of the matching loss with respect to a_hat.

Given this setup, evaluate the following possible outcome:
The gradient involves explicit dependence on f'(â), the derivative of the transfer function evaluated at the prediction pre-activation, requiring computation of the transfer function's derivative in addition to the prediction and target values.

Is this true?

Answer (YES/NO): NO